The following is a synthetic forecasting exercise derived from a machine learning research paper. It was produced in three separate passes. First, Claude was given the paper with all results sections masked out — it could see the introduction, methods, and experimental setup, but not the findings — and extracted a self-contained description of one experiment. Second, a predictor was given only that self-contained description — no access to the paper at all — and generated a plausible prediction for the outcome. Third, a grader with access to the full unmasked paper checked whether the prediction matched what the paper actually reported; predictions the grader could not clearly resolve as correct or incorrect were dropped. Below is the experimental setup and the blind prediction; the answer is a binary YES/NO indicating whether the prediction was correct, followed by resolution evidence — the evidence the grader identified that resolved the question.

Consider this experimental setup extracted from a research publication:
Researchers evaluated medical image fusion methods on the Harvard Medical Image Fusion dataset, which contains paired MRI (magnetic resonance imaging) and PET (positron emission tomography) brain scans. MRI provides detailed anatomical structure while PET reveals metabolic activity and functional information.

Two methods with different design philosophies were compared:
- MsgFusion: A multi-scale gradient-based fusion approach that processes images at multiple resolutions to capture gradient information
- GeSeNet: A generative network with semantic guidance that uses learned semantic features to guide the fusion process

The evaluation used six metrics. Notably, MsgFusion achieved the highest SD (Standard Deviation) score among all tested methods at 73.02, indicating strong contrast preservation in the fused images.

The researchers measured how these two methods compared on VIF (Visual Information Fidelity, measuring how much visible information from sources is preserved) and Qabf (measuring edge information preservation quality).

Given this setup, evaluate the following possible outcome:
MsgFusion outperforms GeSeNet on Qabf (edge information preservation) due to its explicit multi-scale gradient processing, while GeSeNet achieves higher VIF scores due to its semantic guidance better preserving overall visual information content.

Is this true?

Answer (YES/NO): NO